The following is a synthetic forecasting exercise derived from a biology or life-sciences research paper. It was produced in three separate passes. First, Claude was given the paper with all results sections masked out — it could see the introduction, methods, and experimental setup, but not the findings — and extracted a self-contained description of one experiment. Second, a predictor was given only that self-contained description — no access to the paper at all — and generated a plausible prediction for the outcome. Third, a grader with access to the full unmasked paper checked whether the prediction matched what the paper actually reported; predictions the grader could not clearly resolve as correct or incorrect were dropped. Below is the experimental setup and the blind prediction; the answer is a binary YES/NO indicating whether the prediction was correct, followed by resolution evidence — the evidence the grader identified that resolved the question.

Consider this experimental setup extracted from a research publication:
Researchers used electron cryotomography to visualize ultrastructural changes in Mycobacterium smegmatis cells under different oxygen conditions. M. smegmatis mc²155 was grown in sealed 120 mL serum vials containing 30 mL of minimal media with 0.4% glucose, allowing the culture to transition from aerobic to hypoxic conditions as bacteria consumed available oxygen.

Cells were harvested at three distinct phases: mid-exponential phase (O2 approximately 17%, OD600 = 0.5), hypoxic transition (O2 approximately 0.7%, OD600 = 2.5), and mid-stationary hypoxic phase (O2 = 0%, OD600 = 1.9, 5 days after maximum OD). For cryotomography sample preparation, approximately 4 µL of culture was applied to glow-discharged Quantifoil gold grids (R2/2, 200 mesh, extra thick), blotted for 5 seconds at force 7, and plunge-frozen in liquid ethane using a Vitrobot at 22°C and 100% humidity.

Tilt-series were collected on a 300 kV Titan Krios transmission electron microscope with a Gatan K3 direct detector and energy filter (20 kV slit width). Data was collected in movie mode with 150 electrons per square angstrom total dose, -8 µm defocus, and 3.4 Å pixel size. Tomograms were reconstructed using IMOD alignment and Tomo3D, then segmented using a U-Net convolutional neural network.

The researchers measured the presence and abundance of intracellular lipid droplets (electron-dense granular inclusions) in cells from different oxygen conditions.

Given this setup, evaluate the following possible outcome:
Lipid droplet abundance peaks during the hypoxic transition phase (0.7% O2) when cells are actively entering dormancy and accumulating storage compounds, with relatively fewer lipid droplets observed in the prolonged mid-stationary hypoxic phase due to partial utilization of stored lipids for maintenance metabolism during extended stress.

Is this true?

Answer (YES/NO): NO